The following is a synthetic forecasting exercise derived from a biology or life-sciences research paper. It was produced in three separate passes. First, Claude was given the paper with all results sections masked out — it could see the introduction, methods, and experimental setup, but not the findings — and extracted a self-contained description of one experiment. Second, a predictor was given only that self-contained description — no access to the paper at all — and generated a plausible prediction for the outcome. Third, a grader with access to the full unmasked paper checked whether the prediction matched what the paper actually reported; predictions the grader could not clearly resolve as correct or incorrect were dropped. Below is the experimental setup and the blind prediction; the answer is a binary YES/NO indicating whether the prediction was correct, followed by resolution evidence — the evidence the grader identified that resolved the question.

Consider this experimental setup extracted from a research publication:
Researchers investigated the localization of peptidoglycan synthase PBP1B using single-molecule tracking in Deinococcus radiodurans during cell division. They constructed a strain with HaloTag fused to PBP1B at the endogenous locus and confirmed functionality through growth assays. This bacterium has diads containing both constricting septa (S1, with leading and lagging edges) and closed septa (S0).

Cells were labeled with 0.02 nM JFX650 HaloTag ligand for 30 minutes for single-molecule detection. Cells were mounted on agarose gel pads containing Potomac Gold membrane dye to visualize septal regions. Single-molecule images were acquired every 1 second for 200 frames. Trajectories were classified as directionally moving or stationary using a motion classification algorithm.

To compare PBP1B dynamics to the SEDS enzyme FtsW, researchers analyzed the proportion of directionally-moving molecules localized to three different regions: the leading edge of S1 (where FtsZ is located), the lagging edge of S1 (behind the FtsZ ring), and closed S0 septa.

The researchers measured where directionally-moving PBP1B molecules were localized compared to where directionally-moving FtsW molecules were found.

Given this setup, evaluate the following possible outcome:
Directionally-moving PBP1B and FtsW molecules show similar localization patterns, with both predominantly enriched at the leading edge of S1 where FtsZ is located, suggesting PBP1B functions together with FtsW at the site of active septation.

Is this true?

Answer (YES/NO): NO